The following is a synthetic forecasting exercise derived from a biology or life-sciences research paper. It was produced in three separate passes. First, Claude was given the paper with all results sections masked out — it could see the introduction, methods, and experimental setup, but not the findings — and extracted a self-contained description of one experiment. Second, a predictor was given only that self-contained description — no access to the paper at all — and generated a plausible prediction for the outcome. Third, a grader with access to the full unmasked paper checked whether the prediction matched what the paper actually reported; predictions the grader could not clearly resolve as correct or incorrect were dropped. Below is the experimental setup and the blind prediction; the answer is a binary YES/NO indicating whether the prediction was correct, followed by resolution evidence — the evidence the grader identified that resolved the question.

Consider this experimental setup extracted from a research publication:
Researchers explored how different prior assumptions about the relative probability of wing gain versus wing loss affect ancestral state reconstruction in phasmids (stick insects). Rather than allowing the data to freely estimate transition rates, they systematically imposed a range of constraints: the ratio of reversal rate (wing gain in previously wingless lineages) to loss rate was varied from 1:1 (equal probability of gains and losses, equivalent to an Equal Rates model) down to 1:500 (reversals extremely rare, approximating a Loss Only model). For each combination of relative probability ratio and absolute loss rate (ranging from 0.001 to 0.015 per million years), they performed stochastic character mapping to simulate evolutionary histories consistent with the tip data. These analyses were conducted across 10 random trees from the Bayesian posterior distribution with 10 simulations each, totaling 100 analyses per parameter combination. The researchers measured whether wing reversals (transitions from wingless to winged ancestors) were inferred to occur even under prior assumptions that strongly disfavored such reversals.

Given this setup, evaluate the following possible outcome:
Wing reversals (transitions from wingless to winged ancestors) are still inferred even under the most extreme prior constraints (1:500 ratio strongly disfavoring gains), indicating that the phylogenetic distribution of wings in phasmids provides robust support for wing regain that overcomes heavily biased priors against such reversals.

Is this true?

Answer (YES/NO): NO